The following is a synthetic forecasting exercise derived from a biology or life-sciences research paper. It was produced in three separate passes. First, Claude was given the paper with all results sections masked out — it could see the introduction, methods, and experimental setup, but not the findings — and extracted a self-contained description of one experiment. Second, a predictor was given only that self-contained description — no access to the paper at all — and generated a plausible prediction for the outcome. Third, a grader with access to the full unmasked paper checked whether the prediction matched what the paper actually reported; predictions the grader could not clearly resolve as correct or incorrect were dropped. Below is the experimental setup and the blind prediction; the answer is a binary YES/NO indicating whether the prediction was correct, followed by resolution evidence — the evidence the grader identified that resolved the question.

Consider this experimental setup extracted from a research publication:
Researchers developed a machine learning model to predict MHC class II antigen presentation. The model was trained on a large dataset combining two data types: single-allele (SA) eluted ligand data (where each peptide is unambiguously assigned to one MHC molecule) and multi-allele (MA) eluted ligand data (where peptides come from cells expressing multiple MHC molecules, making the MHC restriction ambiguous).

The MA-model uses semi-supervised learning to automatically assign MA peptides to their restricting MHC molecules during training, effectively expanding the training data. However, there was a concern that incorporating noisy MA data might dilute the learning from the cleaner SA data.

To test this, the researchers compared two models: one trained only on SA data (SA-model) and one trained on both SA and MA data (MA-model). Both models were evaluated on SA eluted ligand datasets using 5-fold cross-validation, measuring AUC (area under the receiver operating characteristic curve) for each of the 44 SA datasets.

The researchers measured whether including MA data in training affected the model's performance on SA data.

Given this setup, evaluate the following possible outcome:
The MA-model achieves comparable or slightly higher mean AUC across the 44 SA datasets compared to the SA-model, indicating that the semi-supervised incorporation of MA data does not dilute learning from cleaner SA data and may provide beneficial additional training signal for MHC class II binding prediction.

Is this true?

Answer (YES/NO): YES